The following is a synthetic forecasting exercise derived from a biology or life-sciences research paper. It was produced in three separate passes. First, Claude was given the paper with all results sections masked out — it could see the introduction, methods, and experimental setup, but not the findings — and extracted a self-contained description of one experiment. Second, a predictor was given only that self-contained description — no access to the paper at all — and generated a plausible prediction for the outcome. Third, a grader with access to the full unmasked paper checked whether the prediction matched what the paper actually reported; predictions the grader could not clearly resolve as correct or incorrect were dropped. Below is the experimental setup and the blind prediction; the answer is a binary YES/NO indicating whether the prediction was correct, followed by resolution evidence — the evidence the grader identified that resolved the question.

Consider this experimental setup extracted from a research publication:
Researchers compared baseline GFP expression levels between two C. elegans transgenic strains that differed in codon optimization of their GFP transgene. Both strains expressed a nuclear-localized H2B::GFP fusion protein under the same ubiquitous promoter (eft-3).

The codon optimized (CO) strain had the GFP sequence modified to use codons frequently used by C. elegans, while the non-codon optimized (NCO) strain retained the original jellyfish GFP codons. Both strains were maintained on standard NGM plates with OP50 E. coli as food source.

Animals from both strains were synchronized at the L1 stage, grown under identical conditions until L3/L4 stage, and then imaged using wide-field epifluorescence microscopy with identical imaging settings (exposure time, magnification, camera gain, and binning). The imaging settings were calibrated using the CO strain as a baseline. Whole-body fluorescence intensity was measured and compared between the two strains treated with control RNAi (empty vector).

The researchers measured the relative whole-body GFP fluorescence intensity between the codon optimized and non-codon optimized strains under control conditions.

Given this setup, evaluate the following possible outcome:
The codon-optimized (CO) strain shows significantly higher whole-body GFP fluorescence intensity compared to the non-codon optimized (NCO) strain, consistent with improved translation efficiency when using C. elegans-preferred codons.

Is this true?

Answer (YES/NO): YES